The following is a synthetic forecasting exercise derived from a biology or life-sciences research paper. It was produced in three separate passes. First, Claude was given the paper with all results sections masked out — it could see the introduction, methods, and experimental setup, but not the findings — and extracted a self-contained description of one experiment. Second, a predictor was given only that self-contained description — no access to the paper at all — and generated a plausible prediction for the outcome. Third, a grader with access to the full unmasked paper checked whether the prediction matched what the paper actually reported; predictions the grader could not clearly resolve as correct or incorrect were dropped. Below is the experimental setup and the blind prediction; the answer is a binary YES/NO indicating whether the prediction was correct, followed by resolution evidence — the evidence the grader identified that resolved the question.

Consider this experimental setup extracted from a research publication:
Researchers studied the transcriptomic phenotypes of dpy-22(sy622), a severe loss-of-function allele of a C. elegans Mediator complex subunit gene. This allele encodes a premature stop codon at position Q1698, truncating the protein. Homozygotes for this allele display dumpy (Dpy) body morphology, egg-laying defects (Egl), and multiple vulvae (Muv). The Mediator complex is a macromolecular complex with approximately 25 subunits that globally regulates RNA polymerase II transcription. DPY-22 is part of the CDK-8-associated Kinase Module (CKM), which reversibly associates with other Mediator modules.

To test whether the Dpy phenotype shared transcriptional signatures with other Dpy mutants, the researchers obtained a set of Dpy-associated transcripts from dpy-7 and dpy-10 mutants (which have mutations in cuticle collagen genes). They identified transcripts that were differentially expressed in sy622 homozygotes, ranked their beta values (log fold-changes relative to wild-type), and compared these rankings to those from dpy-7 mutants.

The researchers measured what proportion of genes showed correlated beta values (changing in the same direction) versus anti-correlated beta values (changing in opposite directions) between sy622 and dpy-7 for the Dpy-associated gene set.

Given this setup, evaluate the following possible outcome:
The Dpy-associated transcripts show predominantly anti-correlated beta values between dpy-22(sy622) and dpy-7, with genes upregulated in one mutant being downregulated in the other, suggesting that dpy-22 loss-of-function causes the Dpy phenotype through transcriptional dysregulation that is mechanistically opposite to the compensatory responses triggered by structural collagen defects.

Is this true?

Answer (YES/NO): NO